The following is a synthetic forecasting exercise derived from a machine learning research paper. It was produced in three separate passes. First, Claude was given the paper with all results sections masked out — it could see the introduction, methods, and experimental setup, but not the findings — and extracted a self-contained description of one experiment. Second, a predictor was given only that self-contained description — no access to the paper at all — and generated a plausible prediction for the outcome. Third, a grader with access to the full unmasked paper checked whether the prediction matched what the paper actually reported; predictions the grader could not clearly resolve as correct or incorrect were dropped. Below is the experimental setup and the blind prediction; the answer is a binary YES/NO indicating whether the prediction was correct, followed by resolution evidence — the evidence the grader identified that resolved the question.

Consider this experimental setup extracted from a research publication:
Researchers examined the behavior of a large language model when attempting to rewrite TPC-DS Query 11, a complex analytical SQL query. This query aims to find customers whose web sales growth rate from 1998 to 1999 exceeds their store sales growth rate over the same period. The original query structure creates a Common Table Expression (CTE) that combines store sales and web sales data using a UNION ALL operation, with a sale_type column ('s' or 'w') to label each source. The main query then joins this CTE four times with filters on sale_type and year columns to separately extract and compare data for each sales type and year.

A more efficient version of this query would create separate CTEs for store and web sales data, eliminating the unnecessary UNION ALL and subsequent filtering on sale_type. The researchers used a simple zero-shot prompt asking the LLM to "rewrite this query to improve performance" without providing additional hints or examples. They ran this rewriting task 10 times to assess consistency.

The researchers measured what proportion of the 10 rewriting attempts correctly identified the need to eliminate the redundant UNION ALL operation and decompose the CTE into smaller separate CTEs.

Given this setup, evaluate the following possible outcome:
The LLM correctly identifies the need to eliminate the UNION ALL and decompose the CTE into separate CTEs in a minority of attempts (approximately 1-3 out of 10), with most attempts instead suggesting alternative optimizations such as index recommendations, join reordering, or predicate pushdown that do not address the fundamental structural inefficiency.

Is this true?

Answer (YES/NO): NO